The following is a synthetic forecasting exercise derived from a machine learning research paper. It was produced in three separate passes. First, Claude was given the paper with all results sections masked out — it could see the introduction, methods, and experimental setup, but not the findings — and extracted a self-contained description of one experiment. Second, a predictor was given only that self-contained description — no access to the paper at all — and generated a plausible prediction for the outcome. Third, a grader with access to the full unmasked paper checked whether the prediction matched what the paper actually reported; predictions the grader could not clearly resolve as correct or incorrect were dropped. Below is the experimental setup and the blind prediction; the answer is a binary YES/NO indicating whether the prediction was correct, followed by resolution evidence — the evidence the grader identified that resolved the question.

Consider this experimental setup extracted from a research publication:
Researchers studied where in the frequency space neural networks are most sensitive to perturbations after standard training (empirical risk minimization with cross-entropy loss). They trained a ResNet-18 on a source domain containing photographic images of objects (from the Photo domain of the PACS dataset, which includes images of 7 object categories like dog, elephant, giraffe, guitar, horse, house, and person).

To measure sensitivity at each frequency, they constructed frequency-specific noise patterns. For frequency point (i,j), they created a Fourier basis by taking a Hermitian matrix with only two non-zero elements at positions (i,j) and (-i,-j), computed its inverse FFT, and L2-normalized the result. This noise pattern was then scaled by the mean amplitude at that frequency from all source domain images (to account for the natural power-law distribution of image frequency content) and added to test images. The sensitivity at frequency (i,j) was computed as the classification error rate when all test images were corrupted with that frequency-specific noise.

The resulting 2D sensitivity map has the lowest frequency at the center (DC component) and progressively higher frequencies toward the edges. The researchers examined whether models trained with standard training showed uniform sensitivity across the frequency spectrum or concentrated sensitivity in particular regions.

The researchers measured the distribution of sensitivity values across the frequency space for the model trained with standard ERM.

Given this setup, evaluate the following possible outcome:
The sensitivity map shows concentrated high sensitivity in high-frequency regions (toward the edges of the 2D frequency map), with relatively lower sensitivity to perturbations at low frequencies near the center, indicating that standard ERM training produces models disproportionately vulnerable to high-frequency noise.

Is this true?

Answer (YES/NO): NO